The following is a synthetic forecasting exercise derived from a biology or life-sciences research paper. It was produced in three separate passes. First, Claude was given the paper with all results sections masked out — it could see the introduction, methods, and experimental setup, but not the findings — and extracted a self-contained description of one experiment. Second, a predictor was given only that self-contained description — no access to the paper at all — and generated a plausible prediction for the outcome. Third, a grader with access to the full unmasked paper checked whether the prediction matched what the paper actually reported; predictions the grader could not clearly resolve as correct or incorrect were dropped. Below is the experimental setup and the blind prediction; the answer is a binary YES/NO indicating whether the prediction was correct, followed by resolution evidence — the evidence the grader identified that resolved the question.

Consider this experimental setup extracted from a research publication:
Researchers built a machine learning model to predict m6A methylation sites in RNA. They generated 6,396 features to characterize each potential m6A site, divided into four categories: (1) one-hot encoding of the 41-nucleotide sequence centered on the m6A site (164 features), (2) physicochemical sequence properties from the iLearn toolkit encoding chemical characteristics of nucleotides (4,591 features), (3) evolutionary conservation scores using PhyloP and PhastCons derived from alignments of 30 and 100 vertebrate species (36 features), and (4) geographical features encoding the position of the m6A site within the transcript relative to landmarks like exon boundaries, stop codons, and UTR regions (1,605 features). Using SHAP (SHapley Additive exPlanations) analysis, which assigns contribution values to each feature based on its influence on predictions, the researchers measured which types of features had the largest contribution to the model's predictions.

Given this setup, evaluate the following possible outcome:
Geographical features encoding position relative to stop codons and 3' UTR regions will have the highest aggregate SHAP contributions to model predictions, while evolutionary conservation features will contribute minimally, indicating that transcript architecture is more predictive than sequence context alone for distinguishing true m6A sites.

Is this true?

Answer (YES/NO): NO